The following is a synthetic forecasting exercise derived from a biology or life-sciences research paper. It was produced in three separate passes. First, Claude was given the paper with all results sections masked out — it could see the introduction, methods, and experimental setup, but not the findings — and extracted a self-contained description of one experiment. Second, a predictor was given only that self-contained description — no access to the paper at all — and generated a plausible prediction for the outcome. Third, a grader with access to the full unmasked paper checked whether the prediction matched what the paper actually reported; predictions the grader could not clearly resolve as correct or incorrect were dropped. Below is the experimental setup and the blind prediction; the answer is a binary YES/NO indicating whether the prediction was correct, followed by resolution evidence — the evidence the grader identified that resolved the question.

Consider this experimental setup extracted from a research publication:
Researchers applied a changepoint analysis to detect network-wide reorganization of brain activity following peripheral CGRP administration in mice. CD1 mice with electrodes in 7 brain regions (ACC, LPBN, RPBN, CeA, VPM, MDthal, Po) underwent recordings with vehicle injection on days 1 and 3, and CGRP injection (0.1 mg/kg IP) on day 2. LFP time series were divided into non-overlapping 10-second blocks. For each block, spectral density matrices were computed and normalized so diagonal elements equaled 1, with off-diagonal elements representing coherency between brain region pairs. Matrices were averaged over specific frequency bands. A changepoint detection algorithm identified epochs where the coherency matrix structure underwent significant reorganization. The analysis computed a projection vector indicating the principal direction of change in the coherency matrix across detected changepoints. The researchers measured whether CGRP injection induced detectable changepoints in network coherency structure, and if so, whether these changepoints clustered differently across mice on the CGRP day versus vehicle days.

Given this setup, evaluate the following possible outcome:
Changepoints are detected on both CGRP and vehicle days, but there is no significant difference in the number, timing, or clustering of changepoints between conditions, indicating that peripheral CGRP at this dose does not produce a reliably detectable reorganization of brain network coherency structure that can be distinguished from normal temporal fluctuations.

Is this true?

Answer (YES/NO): NO